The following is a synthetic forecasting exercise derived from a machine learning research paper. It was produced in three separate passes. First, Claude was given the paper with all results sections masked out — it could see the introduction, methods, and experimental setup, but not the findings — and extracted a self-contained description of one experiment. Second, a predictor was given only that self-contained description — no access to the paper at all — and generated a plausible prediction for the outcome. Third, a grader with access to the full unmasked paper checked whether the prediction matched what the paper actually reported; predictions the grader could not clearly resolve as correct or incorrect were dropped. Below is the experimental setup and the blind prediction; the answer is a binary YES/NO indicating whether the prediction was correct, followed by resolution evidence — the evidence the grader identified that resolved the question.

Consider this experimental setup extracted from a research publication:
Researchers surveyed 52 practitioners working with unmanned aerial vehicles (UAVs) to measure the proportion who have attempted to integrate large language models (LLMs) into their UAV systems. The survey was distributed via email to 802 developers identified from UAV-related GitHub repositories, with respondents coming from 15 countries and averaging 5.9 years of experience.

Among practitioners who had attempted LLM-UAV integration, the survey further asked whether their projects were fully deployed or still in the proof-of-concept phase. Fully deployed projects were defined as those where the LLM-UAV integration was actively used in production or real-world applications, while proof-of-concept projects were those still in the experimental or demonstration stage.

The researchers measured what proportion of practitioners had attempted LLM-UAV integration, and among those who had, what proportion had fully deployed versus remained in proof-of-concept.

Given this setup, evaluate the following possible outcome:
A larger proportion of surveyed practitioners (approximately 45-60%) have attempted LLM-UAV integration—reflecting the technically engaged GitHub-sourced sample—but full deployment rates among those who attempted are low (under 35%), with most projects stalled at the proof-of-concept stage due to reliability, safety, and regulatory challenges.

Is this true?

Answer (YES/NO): NO